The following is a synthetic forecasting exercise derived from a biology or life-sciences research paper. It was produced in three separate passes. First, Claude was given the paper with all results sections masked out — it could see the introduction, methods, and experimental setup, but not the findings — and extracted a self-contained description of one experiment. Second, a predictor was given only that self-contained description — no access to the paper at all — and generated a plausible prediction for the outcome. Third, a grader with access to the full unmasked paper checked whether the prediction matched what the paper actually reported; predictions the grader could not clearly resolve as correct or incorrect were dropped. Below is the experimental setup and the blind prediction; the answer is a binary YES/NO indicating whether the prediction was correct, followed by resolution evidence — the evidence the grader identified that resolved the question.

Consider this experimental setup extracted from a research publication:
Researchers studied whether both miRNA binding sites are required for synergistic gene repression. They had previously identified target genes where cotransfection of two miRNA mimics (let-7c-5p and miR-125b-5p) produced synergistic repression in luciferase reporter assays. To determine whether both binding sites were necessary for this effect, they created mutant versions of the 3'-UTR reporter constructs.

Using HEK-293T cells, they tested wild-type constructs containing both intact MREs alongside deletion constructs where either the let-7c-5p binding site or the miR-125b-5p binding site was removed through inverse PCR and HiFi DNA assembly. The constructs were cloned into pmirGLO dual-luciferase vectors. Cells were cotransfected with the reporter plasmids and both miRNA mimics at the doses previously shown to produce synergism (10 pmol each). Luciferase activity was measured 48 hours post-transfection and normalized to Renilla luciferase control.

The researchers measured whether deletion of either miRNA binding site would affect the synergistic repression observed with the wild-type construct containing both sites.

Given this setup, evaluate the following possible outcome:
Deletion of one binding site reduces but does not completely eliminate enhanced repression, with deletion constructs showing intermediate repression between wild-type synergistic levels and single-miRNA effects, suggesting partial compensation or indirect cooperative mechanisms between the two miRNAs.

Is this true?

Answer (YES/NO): NO